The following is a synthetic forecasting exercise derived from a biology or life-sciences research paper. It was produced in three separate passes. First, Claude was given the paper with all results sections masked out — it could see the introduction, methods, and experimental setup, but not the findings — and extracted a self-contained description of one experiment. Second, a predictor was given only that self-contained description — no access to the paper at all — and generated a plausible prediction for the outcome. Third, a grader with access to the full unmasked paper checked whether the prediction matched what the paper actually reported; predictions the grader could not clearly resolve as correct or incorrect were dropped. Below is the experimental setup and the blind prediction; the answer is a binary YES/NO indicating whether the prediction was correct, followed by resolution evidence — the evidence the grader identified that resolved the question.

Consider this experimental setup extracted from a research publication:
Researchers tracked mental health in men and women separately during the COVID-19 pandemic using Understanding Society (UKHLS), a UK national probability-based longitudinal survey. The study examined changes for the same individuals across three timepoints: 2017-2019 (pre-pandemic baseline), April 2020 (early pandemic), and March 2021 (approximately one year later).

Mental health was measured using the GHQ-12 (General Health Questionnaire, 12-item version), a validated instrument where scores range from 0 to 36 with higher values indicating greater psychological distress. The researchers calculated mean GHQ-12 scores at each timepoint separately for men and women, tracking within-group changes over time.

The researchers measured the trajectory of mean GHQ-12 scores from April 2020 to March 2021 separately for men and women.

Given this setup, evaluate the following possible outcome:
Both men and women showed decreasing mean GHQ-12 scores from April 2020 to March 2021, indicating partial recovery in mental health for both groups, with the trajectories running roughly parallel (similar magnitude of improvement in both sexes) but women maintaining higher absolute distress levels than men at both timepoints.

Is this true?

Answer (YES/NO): NO